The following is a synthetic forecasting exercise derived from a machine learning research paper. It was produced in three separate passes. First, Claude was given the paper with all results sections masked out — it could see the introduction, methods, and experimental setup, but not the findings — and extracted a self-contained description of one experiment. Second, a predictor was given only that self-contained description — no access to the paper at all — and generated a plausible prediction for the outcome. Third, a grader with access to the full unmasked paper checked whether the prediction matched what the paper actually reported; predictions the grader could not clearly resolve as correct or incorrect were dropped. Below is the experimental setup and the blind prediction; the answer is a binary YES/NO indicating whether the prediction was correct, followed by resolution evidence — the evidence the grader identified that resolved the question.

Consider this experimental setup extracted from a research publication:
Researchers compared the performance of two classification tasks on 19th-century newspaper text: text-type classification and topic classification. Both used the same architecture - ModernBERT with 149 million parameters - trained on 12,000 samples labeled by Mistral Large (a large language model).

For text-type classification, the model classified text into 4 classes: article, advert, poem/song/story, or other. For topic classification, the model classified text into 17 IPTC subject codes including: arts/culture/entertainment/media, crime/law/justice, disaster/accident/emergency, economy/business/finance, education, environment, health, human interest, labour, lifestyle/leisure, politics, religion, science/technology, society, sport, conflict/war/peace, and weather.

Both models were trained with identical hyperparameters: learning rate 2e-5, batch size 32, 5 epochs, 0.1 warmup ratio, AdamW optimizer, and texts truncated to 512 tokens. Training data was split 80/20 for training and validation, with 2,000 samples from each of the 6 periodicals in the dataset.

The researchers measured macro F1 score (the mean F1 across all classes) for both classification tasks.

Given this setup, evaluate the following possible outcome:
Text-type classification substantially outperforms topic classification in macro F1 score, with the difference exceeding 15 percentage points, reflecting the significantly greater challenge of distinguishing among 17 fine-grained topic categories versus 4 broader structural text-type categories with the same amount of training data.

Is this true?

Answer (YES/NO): NO